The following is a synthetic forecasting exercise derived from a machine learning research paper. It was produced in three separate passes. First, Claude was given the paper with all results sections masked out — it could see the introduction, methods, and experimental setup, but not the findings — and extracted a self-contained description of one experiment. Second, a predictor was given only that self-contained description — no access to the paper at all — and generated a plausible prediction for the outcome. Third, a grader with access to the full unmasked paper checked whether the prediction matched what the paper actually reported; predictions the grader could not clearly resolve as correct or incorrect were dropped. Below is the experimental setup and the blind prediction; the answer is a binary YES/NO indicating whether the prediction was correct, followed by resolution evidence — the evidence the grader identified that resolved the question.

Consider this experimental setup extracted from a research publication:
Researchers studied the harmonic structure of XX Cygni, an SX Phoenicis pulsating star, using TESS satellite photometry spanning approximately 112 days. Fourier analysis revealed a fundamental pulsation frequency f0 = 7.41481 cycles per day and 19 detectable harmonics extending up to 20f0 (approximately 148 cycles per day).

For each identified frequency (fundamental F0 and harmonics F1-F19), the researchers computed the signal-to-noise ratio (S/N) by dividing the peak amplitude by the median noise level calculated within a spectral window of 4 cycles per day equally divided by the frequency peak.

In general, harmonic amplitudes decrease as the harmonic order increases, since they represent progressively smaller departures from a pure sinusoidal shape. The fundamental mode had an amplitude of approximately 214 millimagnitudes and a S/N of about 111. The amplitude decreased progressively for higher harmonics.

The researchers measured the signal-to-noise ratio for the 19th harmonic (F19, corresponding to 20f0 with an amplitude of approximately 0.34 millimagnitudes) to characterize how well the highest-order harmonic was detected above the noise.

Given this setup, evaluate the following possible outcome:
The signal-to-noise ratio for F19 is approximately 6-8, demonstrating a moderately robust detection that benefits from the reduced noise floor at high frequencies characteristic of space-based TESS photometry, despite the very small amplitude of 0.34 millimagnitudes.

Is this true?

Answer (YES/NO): NO